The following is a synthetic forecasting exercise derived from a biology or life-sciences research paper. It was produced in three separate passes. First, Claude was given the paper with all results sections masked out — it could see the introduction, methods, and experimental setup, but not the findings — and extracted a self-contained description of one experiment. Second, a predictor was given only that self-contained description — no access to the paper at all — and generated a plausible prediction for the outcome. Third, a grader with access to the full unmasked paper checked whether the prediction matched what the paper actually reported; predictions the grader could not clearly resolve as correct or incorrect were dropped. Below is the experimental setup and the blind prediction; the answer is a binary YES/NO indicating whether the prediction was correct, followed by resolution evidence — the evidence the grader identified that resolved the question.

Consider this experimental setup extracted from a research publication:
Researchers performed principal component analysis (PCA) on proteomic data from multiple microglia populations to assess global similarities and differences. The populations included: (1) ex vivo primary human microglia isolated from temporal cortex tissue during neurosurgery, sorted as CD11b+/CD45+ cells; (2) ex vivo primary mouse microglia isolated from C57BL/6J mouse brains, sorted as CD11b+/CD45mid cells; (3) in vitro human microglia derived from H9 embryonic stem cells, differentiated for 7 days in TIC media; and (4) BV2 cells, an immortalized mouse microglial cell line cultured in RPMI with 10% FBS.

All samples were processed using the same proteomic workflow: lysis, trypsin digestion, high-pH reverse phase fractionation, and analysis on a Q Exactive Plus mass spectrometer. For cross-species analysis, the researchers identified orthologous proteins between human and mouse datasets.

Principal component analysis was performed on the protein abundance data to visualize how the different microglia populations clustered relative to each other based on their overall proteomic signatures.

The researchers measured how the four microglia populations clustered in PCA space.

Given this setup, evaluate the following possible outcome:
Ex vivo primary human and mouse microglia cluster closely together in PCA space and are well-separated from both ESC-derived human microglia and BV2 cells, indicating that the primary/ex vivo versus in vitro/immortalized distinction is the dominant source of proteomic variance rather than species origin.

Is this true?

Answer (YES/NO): YES